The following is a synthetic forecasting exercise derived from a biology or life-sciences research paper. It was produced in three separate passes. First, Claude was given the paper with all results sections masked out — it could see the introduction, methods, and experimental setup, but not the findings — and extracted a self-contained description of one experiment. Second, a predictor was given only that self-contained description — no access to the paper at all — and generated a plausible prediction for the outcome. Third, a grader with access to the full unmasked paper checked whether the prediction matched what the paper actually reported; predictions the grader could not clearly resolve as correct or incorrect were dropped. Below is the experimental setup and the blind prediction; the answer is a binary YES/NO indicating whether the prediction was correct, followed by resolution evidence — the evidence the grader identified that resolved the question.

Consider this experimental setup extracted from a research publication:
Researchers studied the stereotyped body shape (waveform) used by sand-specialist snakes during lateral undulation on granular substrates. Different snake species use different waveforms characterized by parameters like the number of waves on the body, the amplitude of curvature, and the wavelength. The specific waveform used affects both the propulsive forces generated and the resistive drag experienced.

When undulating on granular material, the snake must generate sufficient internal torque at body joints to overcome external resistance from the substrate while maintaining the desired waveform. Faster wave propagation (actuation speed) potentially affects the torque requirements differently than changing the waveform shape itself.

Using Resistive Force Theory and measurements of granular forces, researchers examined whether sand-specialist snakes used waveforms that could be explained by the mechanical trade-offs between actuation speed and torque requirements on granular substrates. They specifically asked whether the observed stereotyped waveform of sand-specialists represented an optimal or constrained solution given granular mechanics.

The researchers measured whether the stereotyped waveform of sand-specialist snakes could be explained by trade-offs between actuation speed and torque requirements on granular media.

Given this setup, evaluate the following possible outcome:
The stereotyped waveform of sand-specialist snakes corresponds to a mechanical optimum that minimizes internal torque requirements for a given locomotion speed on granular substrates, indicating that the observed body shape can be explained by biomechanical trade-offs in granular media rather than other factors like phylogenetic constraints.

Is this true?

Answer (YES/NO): NO